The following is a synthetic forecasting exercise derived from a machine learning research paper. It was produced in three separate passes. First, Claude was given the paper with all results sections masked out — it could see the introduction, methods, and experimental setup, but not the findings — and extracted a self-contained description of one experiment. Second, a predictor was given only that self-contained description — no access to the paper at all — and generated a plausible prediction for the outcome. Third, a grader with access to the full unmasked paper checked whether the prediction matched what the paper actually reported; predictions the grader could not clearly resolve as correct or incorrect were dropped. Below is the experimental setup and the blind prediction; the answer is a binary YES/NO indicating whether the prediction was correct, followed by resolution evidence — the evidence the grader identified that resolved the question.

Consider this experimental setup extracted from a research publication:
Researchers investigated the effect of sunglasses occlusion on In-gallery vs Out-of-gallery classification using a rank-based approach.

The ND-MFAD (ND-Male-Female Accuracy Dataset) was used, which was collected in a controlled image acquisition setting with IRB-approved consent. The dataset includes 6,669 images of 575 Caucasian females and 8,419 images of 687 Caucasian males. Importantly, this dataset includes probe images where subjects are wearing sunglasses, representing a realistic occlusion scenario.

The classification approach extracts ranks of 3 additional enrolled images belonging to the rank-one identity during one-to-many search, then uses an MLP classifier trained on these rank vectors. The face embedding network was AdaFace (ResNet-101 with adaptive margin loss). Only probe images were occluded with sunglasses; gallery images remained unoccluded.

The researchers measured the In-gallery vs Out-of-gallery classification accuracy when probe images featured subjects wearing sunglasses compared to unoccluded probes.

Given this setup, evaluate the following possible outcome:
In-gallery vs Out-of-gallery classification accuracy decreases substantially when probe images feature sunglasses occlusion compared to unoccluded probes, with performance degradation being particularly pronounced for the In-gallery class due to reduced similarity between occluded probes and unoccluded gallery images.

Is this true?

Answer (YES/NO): NO